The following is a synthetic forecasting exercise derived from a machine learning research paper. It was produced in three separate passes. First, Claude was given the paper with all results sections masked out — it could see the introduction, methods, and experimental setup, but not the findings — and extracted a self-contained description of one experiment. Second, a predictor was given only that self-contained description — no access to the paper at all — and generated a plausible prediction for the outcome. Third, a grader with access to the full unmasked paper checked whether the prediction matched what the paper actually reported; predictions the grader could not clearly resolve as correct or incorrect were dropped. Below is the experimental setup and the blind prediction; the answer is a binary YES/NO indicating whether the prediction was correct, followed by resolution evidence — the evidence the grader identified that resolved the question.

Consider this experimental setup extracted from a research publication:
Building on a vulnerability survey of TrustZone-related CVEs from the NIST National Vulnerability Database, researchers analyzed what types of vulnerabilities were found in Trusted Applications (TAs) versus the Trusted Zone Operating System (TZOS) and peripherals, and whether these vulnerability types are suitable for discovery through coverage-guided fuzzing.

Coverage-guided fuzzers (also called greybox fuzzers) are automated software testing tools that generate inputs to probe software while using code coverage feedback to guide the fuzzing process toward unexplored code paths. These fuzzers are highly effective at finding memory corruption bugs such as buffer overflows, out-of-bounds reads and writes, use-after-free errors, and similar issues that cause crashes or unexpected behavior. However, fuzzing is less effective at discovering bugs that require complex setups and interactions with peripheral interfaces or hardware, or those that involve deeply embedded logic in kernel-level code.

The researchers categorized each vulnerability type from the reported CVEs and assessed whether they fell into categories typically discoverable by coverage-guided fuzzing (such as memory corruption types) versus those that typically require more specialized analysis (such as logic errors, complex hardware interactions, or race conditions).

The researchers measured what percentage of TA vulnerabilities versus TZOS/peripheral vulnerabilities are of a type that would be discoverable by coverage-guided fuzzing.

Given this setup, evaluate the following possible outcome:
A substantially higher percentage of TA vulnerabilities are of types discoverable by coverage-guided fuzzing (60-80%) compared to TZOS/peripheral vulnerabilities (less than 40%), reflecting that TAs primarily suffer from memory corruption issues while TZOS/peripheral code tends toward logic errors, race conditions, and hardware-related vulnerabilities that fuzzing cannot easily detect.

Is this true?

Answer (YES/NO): NO